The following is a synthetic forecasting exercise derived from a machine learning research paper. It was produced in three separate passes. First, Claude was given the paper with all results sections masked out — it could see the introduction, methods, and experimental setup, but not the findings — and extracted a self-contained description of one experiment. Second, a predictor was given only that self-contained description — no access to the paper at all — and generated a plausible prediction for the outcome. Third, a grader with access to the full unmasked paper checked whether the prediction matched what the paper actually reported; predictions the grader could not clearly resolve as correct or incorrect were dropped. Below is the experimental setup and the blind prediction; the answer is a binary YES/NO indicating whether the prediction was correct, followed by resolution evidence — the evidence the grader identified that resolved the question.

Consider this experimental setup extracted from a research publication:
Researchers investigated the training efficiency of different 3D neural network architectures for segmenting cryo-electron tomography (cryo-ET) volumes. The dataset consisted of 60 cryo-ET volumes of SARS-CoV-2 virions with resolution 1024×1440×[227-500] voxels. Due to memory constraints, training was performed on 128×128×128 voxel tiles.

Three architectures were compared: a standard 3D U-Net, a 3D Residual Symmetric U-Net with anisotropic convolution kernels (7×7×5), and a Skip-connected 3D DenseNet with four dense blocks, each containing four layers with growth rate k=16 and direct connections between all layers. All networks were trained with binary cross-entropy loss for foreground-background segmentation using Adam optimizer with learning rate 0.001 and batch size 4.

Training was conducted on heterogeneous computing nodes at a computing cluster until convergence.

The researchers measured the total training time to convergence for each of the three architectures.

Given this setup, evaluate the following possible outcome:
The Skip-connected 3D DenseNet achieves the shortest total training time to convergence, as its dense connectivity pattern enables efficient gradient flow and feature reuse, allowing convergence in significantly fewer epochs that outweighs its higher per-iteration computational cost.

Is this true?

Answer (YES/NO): NO